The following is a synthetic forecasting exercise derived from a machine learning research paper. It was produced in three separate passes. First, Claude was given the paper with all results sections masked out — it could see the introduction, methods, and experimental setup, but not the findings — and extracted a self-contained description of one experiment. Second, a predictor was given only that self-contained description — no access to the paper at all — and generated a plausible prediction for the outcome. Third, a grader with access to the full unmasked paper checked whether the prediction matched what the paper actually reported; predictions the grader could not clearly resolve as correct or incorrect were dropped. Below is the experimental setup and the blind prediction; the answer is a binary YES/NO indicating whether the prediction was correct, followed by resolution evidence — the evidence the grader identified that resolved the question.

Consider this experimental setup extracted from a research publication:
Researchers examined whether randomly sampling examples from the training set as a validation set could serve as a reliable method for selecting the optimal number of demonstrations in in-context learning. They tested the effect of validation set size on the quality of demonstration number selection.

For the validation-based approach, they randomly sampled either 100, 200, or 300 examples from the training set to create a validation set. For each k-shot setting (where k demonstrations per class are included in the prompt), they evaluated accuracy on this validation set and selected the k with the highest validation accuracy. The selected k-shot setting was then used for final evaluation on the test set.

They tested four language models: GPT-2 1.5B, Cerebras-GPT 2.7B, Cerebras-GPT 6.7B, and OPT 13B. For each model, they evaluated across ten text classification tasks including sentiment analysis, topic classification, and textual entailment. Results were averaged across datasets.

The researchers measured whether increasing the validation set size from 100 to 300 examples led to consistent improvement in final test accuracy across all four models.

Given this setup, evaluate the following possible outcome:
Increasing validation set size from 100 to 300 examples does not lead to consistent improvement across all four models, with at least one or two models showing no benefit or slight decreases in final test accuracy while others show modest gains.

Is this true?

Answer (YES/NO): YES